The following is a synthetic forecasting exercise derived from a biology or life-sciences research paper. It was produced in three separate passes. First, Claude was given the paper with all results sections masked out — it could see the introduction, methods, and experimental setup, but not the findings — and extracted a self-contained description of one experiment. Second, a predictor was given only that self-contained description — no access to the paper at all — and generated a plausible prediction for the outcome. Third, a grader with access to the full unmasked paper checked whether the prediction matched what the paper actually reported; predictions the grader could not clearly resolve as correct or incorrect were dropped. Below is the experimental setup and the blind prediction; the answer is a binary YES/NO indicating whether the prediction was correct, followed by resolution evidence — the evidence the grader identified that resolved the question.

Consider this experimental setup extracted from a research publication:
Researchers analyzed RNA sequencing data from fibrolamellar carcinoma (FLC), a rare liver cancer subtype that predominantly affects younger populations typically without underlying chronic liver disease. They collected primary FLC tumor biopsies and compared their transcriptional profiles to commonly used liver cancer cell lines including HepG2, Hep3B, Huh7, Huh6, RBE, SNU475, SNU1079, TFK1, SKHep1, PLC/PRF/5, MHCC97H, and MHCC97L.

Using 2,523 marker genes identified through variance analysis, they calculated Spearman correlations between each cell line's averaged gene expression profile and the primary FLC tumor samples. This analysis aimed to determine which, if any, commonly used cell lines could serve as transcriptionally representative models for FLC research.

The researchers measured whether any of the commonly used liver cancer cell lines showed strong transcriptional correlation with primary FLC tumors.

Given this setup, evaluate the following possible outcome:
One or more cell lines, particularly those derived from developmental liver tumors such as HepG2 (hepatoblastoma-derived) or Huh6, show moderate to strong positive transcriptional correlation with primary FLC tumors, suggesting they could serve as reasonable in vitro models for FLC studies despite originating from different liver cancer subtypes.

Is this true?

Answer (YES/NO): NO